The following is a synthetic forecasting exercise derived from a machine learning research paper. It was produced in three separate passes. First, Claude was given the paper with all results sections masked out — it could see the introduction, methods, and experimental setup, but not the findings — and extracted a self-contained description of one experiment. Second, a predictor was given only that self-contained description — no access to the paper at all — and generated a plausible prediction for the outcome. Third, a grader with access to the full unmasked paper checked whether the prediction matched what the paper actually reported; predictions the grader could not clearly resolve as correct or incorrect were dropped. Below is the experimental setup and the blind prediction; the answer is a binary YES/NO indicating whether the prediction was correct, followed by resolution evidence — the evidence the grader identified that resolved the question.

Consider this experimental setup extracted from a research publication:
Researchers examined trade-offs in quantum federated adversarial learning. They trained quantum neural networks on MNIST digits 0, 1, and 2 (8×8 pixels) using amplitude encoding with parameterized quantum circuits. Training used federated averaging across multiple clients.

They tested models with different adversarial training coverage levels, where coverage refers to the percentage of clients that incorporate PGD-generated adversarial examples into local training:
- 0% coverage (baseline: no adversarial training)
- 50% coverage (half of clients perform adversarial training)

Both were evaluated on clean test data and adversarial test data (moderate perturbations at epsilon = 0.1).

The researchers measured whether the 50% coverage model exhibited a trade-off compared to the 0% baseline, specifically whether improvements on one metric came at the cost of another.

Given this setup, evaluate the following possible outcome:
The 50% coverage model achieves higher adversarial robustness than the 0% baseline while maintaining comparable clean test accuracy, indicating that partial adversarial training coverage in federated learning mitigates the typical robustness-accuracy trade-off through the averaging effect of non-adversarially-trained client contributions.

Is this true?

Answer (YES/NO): NO